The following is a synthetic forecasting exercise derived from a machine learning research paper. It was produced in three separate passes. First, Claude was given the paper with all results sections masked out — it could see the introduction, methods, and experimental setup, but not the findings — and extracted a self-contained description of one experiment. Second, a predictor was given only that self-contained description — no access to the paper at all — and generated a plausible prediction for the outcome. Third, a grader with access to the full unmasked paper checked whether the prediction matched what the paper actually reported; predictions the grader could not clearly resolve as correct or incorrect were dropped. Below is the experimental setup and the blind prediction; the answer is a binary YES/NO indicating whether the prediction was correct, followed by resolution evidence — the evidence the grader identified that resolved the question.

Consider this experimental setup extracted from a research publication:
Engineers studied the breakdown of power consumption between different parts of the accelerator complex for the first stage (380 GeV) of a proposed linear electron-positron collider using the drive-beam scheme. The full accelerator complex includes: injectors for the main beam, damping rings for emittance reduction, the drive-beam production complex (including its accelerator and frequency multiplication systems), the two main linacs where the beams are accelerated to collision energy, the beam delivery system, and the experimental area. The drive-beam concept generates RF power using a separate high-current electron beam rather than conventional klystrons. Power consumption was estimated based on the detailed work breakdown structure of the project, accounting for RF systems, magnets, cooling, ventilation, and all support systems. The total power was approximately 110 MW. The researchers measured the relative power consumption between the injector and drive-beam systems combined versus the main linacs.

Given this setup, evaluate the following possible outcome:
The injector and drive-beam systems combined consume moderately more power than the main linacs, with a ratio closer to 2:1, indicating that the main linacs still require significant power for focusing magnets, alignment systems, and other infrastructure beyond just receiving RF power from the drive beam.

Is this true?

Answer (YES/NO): NO